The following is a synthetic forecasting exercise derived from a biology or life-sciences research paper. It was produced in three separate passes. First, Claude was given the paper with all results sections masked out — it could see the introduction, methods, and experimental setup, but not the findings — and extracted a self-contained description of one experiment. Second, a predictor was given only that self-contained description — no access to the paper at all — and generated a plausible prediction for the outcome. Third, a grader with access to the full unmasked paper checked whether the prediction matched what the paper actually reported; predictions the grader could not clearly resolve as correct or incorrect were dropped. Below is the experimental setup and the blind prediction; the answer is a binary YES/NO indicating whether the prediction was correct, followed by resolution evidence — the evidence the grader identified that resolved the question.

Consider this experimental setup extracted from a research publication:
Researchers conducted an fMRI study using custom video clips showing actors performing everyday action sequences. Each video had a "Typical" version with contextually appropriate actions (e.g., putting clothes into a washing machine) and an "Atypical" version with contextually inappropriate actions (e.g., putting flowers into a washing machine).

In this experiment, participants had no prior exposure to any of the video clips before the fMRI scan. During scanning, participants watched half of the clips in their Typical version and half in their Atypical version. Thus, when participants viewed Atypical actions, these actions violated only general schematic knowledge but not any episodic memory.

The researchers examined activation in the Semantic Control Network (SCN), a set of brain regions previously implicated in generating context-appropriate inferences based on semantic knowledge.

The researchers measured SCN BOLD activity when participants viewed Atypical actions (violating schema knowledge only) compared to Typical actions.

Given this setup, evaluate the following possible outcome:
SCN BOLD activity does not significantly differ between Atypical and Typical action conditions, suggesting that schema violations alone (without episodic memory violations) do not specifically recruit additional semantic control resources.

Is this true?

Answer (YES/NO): NO